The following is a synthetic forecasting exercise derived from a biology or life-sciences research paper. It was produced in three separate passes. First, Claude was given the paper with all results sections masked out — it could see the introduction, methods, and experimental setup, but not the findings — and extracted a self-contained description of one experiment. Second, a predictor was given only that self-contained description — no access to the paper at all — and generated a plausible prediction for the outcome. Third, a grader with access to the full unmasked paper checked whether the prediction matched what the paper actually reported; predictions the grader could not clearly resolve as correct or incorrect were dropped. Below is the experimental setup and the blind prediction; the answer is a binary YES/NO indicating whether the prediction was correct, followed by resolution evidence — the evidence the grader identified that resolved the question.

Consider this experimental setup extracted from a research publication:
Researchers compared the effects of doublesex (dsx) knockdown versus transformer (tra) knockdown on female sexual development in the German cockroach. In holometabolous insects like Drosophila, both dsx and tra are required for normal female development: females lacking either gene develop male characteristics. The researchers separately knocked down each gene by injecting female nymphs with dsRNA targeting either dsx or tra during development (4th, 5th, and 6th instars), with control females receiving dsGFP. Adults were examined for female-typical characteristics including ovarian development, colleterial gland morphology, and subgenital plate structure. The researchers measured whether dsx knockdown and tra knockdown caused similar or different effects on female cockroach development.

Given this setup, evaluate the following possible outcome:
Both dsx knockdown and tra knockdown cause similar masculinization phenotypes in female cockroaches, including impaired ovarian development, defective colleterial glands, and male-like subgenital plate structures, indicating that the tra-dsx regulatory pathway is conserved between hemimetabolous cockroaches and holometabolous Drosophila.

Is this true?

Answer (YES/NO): NO